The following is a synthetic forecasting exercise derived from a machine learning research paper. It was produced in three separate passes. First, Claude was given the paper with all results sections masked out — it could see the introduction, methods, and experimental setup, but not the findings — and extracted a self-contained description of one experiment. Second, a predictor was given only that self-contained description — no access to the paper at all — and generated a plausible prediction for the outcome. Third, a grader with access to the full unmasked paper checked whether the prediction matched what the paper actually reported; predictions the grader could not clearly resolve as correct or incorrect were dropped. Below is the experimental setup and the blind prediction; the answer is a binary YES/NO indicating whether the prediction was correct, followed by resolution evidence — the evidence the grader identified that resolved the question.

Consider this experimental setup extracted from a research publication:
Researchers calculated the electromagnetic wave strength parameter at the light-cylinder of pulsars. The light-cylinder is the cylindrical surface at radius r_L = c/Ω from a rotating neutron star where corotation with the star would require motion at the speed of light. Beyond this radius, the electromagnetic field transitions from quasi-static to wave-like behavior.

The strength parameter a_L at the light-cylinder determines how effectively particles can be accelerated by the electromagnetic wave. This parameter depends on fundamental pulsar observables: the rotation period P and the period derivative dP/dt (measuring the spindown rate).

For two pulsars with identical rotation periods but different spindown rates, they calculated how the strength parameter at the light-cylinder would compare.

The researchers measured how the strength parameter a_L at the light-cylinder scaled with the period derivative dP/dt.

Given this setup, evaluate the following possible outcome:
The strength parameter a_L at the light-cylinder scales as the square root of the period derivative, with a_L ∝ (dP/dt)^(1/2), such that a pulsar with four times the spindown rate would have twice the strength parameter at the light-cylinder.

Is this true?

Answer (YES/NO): YES